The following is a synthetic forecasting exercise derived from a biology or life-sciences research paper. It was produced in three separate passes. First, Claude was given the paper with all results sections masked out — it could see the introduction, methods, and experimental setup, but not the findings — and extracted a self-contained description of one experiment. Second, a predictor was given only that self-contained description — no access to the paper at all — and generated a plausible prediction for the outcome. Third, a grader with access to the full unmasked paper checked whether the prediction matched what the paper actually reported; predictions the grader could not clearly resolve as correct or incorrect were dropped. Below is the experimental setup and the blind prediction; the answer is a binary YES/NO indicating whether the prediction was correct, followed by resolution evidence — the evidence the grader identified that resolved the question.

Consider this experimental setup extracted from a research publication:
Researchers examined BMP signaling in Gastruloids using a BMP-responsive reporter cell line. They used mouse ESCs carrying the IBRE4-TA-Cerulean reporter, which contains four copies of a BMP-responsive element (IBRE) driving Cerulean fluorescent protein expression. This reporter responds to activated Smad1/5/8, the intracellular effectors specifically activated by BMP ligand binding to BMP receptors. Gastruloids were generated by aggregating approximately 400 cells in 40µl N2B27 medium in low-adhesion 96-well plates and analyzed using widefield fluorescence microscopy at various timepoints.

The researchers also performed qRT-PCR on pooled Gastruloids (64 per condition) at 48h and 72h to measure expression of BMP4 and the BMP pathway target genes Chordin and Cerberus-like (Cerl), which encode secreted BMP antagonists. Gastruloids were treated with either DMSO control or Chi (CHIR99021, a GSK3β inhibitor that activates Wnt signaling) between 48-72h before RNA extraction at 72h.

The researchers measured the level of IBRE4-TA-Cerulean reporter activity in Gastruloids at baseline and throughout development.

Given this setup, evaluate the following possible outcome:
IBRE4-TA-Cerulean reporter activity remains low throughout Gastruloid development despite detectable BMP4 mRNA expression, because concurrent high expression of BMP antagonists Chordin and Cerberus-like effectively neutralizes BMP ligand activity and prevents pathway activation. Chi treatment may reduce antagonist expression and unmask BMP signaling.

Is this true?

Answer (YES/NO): NO